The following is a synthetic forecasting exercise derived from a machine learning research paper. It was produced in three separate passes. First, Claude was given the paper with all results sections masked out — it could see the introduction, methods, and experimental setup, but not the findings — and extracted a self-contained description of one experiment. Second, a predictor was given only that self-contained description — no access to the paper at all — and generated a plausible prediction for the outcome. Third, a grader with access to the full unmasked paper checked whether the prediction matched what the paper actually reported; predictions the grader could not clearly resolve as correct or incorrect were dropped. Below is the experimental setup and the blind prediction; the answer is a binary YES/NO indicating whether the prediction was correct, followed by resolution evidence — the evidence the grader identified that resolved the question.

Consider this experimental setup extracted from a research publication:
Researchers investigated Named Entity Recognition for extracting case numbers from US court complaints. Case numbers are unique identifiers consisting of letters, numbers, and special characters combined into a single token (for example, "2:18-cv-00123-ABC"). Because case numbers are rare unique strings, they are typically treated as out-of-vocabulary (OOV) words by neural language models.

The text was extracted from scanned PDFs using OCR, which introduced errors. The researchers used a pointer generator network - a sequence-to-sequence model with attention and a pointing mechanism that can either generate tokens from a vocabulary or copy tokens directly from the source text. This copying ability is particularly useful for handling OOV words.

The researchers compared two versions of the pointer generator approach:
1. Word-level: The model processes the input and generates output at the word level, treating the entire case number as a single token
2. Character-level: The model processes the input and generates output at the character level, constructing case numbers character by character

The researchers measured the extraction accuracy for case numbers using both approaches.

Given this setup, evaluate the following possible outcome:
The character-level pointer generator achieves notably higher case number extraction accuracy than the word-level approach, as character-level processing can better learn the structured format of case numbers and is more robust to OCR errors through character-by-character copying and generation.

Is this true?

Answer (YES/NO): YES